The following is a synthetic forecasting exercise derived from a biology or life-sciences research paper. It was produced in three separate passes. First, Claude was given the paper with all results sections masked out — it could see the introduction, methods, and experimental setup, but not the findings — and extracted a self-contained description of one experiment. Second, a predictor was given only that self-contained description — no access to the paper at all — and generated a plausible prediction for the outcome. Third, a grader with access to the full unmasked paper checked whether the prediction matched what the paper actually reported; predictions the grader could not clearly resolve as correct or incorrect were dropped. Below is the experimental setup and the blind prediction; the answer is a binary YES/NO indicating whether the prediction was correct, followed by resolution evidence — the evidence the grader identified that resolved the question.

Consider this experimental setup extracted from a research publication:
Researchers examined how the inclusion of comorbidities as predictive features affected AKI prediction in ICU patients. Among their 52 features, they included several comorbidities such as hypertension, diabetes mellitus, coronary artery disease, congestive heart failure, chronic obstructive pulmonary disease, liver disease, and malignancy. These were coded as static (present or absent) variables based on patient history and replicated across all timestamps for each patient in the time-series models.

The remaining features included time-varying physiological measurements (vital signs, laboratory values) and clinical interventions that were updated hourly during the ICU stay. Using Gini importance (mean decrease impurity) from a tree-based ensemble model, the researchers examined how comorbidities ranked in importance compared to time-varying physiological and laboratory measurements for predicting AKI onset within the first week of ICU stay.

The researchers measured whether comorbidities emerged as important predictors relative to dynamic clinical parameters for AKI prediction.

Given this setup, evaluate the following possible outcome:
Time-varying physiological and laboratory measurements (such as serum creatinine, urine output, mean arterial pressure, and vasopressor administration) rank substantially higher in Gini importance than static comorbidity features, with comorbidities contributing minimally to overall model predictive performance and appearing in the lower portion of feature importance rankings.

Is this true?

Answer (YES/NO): YES